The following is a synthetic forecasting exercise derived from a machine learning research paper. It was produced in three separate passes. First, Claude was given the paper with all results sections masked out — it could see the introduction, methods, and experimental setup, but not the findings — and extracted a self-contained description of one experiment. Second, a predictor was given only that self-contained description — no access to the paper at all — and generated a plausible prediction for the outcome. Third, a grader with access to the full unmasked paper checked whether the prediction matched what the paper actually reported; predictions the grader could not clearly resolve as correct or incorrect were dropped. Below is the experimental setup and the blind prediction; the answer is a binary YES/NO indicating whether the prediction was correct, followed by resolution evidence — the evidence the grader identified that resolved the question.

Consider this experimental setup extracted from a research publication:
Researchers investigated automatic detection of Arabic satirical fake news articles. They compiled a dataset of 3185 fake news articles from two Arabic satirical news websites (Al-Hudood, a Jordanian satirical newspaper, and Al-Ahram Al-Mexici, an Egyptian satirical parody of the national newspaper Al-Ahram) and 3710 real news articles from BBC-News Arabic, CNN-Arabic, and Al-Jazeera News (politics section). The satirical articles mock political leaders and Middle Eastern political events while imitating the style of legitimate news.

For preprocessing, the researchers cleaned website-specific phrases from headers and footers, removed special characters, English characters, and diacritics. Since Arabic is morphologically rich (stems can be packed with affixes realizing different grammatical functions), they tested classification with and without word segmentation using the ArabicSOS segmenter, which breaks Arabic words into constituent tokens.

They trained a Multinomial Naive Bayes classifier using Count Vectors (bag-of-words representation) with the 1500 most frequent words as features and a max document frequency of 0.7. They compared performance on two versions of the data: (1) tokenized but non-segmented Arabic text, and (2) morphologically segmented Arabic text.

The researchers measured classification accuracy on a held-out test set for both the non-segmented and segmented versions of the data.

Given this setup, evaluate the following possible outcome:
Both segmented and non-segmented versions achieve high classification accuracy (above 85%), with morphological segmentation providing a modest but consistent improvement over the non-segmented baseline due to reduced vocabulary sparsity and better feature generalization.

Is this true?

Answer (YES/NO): NO